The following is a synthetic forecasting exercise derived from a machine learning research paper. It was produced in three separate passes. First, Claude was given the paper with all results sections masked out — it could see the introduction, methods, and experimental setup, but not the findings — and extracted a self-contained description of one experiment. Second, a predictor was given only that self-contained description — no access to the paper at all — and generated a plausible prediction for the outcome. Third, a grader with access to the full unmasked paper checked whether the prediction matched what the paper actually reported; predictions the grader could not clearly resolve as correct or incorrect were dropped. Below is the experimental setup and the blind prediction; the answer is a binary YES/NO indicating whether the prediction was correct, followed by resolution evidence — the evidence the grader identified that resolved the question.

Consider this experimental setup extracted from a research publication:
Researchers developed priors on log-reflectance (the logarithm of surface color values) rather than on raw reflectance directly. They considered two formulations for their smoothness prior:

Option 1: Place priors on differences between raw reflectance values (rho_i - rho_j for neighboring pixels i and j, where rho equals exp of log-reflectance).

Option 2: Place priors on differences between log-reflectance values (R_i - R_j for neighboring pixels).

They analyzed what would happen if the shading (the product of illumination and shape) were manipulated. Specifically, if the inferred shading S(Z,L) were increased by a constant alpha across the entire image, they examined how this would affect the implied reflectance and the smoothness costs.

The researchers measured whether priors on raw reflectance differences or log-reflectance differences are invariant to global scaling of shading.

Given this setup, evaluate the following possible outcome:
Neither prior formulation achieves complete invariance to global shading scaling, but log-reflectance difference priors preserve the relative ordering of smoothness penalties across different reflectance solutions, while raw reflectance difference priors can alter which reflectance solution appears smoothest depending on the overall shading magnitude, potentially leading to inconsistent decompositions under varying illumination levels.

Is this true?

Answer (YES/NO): NO